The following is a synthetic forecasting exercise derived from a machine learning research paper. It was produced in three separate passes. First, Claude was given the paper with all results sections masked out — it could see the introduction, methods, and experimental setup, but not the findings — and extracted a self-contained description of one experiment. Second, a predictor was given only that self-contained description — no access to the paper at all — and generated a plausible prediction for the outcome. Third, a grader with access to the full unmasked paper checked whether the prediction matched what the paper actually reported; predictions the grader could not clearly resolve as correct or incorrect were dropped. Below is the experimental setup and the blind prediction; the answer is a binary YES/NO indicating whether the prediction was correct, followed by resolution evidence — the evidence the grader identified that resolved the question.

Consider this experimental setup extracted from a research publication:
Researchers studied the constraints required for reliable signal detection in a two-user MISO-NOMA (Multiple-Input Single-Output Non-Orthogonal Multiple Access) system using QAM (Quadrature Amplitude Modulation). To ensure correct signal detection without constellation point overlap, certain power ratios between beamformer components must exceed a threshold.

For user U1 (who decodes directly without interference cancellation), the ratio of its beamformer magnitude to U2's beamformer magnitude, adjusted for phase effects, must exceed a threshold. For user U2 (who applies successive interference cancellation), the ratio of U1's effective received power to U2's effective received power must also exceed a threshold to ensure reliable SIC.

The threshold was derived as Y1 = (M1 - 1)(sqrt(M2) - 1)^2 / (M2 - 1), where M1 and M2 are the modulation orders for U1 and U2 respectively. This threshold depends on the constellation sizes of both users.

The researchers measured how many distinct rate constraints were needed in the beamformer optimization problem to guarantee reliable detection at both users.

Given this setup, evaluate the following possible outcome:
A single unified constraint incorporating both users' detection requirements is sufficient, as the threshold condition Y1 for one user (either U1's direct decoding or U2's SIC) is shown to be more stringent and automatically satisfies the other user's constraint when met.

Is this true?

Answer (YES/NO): NO